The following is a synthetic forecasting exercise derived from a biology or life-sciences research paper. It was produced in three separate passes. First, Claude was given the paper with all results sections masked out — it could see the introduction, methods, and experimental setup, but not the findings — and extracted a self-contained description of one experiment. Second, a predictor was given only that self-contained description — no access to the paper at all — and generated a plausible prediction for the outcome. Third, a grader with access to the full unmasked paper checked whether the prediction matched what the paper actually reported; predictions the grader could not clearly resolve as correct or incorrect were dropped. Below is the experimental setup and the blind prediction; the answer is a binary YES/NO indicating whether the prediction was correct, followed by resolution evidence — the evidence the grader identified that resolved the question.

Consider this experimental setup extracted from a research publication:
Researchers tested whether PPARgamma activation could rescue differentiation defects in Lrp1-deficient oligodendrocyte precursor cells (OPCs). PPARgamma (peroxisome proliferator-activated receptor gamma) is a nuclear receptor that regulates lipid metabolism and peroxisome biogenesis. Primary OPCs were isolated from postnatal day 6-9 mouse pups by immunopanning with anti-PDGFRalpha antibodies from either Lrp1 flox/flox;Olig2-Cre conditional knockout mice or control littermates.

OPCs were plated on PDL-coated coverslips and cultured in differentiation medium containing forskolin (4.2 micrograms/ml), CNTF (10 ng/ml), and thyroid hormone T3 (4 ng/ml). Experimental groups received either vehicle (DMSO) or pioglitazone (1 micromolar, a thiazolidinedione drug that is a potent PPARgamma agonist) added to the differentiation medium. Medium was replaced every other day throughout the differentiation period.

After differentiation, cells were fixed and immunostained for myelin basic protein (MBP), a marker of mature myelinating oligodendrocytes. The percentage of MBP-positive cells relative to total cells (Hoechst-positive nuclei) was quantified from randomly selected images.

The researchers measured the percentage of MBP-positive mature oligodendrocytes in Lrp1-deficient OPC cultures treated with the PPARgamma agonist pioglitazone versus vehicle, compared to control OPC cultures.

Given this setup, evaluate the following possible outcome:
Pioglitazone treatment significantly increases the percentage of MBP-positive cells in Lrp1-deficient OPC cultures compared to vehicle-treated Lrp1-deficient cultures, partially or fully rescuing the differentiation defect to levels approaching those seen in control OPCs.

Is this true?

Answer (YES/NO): NO